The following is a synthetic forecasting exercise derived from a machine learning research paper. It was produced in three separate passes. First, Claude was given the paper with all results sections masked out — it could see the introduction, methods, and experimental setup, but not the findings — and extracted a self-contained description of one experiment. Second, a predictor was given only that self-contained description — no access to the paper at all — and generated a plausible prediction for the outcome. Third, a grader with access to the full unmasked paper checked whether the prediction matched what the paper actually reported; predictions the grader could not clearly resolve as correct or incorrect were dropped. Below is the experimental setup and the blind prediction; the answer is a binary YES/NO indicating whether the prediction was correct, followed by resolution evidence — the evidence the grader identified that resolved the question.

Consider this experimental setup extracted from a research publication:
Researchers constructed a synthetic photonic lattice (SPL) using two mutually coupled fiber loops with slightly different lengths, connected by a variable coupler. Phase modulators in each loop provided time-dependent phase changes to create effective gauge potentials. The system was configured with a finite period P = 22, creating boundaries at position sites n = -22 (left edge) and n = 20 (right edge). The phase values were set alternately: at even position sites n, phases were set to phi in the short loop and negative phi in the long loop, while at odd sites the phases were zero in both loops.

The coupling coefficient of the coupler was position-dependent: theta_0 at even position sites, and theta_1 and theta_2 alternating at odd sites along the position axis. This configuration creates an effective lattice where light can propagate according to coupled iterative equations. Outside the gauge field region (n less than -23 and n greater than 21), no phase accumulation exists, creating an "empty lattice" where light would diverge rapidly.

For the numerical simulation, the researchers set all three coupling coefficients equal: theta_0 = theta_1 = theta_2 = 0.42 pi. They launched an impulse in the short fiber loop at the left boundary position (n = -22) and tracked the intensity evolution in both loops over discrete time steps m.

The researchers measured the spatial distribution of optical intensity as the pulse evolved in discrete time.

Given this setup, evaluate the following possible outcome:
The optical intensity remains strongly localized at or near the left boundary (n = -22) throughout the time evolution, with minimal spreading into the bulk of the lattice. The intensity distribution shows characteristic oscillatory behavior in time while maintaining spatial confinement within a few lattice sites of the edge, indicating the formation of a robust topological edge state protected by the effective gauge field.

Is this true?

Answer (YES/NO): NO